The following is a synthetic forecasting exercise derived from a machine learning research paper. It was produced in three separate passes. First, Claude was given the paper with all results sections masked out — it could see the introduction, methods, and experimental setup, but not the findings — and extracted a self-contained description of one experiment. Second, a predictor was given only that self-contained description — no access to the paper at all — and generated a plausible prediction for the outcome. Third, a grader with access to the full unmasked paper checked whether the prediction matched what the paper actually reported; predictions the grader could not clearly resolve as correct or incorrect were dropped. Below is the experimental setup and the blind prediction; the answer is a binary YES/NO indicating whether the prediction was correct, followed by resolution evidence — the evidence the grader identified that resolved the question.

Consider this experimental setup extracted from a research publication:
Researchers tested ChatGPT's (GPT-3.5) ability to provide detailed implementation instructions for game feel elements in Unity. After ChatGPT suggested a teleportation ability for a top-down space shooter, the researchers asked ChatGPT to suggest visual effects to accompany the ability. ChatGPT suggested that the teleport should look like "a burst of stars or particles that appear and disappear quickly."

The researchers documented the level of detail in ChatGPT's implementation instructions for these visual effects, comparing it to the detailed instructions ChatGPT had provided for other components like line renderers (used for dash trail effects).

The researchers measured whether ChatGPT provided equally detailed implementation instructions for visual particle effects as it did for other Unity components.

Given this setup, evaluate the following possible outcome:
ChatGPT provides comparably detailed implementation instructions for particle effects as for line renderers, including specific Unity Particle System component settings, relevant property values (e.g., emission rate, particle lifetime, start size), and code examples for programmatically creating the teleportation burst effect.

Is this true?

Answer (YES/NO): NO